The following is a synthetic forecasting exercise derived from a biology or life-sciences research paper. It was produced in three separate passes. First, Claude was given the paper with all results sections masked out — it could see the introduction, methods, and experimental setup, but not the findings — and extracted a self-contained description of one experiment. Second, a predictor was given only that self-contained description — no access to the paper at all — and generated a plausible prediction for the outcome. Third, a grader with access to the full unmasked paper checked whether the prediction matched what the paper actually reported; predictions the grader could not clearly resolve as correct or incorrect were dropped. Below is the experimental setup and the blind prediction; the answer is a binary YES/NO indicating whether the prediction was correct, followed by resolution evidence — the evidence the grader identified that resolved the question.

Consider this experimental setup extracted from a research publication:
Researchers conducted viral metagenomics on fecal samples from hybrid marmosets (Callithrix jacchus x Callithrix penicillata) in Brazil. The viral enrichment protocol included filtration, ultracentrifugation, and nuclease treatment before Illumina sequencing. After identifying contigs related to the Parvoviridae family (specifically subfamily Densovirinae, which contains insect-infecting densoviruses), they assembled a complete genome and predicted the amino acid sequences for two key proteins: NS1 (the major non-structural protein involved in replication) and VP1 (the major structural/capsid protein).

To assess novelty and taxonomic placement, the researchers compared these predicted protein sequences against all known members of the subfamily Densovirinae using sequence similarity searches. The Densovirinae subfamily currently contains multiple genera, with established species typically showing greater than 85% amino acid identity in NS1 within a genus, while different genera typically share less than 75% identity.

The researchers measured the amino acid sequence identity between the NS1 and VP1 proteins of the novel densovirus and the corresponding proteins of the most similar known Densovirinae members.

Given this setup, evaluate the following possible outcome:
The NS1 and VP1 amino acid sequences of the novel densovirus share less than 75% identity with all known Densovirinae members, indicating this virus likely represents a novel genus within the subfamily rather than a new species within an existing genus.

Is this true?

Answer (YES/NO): YES